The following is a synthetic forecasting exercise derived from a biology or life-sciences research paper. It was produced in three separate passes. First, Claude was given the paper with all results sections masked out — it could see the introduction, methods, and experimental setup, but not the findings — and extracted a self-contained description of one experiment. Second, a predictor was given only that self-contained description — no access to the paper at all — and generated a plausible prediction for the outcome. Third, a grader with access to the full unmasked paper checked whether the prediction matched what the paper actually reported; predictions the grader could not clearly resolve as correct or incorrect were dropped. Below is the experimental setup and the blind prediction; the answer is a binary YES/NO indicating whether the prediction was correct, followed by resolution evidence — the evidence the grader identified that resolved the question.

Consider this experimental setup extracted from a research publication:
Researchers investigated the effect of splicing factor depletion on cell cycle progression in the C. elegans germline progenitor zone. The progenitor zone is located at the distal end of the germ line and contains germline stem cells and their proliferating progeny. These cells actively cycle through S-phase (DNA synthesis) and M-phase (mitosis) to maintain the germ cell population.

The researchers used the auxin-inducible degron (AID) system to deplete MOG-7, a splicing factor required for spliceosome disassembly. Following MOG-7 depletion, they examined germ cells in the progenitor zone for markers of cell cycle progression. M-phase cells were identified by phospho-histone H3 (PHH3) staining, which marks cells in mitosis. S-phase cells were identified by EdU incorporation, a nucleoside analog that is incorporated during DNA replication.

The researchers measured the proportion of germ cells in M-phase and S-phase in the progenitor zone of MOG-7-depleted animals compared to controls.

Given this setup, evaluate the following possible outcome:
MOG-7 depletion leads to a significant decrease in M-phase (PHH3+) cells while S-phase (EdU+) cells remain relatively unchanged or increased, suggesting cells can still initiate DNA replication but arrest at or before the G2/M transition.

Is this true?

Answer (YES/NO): NO